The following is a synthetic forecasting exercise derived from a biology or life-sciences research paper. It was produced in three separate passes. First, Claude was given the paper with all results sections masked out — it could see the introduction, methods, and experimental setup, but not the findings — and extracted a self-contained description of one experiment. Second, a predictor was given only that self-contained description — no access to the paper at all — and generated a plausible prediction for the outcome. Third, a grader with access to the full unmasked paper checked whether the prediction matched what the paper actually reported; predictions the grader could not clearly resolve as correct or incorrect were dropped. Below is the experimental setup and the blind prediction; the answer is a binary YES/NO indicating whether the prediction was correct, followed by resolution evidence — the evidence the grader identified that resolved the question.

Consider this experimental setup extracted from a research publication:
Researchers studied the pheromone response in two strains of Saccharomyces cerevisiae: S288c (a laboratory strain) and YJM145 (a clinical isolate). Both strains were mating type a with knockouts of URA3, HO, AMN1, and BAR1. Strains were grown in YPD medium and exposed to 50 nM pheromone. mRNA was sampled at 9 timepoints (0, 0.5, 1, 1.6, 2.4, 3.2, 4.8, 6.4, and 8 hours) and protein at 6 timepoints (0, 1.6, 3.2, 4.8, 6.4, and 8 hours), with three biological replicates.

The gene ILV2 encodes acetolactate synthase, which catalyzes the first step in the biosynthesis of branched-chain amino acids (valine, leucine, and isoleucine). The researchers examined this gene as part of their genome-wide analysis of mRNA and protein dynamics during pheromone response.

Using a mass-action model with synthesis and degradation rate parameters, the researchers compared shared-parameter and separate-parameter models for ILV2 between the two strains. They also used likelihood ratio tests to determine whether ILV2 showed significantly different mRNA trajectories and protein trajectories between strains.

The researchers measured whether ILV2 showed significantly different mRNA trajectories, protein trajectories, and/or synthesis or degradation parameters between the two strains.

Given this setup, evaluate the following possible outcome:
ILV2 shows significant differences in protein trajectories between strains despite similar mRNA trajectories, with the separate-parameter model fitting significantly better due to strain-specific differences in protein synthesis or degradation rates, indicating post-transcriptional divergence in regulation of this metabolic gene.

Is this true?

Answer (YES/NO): YES